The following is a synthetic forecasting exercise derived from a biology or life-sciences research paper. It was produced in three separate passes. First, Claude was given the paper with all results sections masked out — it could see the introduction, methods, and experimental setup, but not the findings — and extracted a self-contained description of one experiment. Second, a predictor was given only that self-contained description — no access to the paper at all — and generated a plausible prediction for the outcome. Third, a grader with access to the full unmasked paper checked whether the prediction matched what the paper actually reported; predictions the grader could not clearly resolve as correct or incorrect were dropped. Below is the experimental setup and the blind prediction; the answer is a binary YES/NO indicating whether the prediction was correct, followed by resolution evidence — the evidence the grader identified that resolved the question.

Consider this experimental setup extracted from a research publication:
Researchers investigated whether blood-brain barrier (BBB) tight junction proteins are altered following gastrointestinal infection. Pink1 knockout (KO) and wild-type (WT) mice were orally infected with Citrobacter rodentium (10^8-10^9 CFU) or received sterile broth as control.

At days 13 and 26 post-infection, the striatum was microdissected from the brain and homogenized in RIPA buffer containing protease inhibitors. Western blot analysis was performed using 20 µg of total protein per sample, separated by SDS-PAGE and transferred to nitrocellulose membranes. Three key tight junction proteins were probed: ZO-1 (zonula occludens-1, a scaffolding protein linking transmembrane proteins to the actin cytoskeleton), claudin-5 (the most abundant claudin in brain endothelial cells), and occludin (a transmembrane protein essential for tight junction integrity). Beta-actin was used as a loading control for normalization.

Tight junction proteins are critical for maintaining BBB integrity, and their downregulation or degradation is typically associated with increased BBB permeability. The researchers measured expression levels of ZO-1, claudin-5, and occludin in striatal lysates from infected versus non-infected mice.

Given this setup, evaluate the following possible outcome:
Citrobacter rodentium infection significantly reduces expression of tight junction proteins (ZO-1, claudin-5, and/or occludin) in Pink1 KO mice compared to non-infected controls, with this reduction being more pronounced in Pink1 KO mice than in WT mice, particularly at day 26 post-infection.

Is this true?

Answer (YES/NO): NO